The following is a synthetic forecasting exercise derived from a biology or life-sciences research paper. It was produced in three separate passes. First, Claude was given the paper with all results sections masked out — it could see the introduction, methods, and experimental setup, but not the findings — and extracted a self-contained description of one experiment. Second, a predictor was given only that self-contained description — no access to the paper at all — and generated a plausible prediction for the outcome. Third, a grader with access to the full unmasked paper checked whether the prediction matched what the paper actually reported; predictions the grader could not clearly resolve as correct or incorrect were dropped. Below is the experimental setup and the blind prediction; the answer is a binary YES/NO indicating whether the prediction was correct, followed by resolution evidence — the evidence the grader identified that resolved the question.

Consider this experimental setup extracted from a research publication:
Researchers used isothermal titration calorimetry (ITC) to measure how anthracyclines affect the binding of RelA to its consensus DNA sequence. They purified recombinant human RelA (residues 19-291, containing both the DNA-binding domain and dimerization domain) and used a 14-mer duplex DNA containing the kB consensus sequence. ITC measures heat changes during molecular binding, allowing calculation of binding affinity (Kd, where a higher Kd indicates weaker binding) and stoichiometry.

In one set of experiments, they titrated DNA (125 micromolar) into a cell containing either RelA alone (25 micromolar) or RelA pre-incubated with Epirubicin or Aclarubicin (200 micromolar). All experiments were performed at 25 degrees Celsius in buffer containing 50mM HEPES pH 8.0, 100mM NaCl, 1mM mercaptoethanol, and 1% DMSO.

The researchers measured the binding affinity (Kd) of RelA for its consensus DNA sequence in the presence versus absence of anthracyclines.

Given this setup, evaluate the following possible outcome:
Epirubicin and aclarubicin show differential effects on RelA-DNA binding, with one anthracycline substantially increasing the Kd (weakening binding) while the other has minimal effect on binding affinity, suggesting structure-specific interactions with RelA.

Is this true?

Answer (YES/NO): NO